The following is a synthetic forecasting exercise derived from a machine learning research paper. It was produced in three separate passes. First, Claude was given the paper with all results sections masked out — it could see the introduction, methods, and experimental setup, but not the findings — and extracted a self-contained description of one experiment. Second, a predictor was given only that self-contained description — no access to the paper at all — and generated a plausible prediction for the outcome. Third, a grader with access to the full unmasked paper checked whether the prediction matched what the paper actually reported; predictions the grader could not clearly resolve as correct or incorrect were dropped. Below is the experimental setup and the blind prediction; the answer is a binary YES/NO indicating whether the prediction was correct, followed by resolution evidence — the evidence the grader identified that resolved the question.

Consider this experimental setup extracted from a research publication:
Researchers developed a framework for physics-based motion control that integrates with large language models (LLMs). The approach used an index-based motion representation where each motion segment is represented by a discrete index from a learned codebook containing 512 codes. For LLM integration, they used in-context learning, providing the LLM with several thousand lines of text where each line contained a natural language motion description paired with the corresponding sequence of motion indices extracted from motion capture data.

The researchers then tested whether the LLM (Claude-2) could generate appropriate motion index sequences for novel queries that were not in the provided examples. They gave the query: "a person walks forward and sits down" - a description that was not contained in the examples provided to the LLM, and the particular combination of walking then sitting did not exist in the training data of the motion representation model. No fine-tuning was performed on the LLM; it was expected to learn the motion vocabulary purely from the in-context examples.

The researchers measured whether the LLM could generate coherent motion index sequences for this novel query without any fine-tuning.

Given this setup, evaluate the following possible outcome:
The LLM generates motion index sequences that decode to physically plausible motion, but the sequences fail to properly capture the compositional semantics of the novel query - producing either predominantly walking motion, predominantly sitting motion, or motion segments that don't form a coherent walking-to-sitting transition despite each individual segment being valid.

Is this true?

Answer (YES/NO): NO